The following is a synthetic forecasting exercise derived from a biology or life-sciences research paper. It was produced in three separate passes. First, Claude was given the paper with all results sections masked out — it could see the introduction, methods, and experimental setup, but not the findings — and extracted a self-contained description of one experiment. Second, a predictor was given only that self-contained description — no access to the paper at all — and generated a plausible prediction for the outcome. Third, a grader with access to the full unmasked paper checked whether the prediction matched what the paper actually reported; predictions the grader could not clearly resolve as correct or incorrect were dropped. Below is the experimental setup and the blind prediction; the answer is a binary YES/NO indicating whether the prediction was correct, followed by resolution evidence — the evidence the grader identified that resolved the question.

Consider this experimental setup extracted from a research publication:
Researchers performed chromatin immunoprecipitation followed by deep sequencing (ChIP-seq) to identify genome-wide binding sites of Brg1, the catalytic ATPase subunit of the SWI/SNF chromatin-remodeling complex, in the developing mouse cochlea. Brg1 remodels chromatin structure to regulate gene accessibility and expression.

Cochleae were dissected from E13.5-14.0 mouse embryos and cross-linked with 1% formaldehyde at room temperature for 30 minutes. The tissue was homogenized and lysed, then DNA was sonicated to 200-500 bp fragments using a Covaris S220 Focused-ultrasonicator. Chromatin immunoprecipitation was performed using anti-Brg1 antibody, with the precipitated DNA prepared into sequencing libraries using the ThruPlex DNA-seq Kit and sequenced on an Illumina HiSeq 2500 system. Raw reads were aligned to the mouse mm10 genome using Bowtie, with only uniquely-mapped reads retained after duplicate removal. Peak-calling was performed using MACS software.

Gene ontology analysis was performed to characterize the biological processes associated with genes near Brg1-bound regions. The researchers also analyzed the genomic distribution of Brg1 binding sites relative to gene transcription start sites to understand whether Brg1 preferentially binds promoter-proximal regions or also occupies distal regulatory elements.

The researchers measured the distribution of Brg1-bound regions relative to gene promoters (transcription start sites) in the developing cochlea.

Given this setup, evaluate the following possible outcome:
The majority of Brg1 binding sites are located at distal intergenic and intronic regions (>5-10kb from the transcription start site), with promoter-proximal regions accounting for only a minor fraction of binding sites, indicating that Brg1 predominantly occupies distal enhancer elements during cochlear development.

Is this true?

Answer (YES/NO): YES